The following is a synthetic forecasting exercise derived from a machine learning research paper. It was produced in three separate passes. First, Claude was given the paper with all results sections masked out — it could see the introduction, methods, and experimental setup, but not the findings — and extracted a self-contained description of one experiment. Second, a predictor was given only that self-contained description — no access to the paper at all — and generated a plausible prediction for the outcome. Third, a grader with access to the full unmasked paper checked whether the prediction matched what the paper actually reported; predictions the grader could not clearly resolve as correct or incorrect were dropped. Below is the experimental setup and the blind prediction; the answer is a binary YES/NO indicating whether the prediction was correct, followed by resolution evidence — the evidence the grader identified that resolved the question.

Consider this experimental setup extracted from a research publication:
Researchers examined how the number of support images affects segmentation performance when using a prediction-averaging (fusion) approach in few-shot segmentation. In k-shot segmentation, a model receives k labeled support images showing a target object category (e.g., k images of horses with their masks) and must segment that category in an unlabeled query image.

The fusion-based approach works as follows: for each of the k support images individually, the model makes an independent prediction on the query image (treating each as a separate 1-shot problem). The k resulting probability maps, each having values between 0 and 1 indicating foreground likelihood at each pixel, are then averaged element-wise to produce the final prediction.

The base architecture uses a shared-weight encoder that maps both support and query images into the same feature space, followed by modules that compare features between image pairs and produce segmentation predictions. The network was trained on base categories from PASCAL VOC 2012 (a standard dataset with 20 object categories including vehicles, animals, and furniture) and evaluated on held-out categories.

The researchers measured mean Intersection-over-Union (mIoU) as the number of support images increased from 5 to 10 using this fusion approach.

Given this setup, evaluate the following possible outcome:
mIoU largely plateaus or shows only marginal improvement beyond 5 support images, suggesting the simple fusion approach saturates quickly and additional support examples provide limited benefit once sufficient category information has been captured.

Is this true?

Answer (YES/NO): NO